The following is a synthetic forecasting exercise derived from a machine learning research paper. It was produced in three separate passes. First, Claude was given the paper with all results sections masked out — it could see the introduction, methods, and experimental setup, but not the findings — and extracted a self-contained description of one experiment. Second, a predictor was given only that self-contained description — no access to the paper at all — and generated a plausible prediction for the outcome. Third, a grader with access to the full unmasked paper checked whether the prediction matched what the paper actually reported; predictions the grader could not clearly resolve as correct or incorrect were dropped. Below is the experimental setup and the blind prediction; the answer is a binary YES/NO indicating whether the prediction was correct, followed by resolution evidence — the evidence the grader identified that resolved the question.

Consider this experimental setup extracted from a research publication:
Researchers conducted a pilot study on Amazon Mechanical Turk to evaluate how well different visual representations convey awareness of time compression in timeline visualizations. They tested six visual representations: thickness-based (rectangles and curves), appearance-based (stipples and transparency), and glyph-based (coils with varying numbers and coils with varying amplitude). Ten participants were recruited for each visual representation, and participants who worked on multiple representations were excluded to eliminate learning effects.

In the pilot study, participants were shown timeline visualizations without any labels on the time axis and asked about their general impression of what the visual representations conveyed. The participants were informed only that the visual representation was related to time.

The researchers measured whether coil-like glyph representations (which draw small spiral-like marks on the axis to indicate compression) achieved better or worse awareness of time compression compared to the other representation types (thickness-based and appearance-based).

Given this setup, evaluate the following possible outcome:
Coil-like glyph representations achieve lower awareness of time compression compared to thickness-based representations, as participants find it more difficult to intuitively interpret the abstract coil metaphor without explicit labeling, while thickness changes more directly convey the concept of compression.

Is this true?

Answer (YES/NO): NO